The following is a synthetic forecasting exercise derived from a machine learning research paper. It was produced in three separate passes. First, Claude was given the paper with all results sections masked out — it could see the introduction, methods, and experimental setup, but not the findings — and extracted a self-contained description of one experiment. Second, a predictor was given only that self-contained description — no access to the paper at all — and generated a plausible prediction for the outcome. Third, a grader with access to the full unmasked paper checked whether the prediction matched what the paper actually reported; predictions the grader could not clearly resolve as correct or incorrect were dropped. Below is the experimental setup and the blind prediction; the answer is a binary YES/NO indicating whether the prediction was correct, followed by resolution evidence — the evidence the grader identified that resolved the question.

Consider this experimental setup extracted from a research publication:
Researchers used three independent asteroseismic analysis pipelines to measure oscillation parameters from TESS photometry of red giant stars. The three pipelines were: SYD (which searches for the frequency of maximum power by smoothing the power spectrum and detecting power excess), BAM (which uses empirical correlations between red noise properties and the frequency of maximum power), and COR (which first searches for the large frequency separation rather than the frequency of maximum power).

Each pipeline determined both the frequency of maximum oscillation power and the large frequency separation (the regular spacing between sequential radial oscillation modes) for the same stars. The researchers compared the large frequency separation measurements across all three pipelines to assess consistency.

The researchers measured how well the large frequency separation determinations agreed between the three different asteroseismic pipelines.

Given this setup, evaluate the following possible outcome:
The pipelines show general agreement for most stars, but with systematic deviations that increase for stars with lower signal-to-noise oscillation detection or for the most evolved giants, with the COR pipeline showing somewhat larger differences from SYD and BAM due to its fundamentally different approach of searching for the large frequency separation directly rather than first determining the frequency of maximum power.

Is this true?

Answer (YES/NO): NO